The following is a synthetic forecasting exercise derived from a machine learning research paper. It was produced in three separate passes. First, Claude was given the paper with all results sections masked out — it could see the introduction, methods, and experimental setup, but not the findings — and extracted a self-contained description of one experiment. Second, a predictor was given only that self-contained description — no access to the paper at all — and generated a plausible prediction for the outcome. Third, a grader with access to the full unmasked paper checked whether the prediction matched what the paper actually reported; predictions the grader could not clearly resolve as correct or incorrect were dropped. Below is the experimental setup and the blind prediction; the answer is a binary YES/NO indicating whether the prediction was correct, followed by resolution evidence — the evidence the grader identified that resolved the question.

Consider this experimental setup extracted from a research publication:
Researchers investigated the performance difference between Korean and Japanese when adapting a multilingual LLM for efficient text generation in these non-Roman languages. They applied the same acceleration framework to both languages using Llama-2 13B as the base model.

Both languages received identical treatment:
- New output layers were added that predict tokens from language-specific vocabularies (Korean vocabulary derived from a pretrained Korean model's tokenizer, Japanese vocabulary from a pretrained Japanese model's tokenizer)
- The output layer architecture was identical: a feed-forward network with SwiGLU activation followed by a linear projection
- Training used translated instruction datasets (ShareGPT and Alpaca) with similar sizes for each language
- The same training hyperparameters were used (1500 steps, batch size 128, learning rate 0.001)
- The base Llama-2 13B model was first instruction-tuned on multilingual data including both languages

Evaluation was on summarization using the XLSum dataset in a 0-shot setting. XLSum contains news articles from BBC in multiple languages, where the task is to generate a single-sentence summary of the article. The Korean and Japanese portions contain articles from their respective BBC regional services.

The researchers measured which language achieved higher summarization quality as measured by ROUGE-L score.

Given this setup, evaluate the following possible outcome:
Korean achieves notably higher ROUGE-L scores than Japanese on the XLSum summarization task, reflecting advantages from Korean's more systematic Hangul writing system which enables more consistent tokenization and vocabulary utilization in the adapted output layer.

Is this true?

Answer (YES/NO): YES